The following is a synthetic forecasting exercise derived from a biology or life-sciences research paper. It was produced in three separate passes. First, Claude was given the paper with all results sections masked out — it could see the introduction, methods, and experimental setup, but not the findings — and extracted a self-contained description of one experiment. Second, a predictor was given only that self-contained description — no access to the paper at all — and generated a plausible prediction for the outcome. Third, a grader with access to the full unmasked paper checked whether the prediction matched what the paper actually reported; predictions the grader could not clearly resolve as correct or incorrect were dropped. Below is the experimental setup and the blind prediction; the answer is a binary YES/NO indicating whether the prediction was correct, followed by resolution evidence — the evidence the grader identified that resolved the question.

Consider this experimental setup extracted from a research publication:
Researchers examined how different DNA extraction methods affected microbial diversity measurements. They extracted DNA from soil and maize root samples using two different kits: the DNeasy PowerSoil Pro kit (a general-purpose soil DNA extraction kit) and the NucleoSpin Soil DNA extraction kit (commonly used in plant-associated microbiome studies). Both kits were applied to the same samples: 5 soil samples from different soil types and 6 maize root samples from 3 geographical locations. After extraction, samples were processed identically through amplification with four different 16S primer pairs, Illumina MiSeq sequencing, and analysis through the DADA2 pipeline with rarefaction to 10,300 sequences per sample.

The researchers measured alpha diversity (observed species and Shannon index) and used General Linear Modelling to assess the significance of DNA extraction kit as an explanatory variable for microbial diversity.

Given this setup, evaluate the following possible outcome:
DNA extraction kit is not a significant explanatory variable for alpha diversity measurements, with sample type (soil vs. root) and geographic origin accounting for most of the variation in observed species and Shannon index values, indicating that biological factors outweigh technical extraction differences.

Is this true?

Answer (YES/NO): NO